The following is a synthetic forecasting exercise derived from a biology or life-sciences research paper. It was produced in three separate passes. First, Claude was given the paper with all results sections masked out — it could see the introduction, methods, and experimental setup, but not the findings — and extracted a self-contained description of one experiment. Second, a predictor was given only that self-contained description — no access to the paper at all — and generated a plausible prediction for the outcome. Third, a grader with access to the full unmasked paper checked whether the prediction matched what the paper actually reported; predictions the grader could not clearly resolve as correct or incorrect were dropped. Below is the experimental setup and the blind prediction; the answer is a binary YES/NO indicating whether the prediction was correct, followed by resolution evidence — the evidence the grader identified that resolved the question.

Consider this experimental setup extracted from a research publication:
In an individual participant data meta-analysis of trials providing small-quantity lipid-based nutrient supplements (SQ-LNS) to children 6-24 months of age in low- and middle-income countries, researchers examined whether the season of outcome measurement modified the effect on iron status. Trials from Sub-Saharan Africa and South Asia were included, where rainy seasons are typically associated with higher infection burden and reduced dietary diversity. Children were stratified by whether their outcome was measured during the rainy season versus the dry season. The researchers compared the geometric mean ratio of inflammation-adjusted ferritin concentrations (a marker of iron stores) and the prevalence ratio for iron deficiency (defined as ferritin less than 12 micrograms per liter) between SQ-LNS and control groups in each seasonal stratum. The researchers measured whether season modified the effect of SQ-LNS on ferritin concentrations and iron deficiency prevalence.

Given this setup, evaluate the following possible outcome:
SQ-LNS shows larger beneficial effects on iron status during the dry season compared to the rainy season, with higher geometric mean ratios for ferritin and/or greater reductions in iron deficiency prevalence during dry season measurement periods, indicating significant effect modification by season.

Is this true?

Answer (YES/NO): NO